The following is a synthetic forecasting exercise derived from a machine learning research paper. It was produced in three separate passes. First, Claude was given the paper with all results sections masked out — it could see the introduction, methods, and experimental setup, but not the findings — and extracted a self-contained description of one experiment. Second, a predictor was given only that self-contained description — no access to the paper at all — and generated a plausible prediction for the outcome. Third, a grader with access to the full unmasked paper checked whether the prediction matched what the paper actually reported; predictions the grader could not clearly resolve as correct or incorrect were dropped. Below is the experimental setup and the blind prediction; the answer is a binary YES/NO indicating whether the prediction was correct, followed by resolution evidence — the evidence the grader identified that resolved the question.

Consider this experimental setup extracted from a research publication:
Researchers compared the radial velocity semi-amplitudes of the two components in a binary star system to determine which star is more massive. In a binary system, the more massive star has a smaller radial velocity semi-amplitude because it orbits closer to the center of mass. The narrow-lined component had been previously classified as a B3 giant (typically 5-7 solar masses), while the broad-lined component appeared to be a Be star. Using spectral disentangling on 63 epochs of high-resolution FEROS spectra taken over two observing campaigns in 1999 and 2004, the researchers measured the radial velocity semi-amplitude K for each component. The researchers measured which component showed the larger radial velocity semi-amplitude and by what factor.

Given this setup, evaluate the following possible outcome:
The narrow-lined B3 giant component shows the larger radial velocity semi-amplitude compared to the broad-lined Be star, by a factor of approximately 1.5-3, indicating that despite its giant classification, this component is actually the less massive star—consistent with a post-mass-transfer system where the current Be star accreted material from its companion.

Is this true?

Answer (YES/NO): NO